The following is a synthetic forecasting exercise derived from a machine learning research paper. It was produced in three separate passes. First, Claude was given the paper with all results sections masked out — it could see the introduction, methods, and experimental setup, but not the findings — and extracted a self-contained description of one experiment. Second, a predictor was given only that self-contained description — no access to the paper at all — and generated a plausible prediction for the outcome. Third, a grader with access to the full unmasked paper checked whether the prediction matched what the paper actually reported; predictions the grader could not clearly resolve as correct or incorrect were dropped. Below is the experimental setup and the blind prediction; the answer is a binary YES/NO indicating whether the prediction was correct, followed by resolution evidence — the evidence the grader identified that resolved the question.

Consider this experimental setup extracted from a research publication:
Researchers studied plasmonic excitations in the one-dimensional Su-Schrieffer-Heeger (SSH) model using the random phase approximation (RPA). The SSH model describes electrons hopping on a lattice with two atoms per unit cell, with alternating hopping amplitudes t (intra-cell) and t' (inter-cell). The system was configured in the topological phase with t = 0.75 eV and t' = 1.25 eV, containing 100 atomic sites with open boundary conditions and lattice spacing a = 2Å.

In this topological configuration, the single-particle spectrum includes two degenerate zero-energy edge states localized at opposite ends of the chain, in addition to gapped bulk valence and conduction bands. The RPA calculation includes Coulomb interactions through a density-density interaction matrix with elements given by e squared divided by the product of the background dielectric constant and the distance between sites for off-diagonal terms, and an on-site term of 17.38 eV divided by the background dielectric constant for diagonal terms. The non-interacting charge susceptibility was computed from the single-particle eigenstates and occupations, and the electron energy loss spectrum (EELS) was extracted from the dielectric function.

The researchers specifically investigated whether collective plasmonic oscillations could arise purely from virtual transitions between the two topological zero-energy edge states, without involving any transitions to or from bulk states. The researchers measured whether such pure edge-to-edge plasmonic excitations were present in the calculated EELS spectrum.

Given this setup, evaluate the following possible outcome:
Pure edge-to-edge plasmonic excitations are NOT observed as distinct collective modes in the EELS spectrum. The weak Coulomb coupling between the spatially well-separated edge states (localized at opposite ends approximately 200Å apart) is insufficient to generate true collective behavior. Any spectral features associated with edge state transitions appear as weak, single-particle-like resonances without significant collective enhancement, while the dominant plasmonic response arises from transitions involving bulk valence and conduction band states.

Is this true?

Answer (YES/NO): NO